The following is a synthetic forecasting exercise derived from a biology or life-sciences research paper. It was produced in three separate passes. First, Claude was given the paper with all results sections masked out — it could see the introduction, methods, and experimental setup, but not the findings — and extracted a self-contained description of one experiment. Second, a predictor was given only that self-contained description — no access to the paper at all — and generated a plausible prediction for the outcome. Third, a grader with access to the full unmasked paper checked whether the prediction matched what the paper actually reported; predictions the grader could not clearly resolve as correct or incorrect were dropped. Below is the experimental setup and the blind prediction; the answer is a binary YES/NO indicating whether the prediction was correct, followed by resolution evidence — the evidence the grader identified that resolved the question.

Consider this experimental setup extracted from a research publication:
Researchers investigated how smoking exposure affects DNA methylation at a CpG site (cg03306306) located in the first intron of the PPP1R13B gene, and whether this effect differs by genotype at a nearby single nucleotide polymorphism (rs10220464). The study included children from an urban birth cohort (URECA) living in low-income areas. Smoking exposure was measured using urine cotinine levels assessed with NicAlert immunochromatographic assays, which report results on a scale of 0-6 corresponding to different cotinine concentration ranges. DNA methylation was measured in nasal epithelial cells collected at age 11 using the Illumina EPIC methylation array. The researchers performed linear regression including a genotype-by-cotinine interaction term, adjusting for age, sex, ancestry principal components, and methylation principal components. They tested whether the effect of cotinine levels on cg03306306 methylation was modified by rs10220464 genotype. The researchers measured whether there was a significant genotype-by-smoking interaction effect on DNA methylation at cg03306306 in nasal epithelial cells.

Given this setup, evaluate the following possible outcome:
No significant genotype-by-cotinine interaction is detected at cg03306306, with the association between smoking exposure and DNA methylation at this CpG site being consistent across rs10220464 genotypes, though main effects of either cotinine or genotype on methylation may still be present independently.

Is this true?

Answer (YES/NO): YES